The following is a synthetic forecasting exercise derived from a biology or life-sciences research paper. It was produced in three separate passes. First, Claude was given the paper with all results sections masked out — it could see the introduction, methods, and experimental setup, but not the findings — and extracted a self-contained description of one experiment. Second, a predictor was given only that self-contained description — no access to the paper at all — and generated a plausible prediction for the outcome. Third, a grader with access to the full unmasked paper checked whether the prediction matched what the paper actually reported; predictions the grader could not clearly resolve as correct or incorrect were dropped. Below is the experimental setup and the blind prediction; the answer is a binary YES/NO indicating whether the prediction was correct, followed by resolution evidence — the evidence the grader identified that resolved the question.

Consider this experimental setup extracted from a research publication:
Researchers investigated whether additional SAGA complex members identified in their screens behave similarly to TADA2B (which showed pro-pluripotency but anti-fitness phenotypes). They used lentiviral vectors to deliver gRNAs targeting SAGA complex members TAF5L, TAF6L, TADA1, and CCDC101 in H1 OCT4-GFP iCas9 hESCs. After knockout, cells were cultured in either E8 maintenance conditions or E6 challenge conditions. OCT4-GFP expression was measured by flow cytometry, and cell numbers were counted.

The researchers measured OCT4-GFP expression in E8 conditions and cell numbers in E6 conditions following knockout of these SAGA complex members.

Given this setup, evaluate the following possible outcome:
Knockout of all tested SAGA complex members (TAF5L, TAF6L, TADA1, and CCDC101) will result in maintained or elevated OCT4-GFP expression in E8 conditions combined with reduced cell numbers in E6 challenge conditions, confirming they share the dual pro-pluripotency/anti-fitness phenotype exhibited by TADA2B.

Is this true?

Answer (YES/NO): NO